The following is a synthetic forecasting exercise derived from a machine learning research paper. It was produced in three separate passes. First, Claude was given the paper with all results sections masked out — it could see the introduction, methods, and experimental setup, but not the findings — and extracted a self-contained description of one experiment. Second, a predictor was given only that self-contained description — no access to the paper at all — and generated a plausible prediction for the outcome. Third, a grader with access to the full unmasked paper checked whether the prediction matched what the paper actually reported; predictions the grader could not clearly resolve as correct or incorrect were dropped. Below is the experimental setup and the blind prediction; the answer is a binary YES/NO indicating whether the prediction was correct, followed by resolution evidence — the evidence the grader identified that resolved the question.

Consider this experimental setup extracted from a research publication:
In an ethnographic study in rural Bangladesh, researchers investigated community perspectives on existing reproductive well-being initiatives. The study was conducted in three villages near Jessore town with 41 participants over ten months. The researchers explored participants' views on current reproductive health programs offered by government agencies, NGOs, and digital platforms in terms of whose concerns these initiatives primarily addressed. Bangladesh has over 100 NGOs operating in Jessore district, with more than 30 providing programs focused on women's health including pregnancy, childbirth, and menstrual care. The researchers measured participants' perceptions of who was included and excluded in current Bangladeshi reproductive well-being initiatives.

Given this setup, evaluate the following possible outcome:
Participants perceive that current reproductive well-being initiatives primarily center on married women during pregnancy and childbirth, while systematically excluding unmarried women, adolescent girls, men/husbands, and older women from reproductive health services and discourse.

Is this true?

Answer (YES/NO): NO